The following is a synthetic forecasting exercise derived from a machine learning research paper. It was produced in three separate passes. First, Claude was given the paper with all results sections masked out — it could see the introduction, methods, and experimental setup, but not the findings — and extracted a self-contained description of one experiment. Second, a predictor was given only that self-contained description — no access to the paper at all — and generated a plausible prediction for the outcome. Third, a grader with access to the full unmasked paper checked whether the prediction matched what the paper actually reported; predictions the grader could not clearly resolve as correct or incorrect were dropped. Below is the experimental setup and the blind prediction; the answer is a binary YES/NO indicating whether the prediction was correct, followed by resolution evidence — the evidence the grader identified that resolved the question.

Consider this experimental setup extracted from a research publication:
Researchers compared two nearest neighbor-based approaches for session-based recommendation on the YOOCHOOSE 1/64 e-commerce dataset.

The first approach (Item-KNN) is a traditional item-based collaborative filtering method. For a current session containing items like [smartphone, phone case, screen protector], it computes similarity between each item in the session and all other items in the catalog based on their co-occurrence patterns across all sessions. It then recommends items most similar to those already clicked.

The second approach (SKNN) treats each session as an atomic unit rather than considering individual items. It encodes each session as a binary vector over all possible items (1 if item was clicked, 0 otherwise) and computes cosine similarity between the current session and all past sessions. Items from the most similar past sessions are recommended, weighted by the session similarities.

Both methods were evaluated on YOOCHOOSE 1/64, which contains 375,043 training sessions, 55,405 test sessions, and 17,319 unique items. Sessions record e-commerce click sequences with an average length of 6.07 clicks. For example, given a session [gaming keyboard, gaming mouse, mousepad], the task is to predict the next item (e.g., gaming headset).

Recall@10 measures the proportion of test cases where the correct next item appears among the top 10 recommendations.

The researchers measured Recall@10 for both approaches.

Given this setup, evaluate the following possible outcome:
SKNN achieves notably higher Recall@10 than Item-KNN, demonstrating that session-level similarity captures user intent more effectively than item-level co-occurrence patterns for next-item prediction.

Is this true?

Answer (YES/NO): YES